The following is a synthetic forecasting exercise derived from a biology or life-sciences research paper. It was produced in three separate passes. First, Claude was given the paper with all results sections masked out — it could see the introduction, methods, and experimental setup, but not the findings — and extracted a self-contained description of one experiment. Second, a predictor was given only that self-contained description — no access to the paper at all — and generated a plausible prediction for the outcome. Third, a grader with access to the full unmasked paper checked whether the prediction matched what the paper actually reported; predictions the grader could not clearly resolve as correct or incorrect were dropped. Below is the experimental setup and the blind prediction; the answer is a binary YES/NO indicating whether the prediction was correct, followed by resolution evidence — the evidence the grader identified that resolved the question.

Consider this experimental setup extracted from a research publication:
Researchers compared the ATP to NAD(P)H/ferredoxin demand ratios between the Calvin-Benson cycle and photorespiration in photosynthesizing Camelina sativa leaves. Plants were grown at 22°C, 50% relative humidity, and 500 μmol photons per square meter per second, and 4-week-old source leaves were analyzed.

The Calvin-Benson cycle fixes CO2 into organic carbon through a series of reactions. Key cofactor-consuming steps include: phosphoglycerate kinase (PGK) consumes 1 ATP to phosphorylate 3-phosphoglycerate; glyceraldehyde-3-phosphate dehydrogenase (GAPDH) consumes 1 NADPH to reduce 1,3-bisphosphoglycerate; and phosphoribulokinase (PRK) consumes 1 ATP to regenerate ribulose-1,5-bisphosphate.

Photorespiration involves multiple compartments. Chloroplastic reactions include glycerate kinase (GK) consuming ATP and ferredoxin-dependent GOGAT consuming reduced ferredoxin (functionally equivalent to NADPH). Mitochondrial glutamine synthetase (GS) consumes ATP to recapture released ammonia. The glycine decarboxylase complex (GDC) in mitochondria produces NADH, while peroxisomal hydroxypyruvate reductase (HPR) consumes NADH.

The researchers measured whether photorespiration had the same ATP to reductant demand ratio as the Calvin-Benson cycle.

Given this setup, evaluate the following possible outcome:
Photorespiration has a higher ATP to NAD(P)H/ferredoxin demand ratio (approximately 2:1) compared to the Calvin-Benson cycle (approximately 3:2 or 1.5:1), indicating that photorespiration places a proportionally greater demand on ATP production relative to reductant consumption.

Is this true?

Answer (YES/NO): NO